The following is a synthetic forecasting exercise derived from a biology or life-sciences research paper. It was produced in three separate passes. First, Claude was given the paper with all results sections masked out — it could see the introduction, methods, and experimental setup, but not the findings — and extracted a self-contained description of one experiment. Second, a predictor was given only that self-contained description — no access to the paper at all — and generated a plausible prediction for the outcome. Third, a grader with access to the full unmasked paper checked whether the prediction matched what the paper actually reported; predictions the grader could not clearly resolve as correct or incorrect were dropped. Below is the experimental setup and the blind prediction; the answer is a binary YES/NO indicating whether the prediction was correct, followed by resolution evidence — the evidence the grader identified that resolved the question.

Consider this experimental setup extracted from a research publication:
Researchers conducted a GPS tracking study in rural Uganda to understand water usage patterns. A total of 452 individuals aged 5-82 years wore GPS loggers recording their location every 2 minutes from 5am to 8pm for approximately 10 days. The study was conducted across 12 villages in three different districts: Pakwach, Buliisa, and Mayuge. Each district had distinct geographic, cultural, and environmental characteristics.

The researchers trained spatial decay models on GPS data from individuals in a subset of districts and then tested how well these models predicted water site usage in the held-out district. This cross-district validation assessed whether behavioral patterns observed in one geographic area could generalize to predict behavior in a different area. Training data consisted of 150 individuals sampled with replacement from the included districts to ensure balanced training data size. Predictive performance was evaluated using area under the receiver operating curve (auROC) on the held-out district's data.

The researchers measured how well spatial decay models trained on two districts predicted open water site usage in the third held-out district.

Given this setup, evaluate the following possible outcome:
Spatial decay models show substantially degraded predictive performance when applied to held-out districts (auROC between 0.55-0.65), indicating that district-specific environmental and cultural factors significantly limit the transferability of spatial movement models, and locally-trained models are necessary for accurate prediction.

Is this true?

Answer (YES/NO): NO